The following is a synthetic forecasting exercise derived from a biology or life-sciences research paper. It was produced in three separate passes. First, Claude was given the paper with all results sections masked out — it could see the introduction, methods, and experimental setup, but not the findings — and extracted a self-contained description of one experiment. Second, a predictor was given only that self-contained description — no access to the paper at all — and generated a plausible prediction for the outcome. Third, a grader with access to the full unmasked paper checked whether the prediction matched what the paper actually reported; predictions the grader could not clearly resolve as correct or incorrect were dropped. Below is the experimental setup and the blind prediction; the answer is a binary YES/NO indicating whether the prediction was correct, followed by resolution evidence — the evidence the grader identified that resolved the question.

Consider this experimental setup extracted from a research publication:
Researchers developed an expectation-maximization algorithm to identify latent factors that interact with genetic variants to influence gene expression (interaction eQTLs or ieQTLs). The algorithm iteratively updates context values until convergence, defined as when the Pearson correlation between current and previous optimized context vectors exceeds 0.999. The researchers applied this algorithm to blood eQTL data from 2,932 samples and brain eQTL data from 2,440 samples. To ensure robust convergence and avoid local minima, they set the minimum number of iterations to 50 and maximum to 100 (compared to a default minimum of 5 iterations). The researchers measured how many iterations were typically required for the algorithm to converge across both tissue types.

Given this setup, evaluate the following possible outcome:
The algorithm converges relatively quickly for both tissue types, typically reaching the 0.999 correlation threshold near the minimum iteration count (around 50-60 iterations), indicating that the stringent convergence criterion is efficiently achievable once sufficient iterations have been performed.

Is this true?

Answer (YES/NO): NO